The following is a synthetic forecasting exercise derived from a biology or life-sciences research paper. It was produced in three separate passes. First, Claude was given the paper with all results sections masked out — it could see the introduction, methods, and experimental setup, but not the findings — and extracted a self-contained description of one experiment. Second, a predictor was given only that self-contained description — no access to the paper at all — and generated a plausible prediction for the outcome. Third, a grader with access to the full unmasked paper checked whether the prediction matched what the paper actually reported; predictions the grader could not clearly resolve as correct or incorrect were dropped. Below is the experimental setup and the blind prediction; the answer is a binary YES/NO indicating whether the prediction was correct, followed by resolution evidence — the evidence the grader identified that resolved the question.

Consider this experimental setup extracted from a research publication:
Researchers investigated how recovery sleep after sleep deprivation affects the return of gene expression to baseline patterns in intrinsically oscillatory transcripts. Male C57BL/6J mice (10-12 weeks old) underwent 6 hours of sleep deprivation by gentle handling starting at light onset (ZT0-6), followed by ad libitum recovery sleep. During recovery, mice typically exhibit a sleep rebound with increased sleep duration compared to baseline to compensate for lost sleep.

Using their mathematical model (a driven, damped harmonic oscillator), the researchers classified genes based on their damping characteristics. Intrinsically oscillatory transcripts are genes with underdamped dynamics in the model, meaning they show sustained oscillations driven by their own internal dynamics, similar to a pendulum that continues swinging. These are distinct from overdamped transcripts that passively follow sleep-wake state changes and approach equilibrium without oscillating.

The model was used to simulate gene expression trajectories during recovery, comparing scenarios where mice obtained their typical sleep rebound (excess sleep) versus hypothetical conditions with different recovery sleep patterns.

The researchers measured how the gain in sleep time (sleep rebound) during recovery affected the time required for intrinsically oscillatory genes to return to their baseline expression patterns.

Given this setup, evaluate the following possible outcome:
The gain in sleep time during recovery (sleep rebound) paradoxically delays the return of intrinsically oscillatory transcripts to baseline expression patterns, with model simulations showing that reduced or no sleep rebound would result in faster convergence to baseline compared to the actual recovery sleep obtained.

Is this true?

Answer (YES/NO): YES